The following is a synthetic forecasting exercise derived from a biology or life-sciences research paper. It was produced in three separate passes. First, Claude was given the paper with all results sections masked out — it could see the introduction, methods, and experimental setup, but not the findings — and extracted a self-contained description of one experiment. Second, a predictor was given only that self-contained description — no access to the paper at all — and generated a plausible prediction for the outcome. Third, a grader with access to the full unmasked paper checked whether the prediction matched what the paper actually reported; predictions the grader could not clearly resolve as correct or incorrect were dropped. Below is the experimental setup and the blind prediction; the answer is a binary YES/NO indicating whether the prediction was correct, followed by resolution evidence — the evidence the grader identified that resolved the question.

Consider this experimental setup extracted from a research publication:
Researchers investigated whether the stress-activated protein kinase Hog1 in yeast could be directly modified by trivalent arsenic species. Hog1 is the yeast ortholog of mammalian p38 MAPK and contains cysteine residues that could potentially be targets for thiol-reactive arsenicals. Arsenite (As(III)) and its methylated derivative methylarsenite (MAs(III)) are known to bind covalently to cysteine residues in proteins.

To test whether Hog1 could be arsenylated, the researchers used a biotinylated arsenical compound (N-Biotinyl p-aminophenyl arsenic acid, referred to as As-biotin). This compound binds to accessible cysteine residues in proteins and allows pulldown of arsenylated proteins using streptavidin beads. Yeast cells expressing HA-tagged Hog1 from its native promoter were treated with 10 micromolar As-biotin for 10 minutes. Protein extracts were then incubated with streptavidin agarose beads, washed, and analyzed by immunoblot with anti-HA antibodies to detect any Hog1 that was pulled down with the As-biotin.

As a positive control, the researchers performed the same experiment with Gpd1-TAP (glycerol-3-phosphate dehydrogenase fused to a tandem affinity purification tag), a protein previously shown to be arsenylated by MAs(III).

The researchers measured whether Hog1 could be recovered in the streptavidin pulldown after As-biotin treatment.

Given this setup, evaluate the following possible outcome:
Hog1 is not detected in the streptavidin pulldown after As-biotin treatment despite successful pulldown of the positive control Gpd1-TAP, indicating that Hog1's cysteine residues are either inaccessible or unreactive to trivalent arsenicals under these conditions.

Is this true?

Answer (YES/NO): NO